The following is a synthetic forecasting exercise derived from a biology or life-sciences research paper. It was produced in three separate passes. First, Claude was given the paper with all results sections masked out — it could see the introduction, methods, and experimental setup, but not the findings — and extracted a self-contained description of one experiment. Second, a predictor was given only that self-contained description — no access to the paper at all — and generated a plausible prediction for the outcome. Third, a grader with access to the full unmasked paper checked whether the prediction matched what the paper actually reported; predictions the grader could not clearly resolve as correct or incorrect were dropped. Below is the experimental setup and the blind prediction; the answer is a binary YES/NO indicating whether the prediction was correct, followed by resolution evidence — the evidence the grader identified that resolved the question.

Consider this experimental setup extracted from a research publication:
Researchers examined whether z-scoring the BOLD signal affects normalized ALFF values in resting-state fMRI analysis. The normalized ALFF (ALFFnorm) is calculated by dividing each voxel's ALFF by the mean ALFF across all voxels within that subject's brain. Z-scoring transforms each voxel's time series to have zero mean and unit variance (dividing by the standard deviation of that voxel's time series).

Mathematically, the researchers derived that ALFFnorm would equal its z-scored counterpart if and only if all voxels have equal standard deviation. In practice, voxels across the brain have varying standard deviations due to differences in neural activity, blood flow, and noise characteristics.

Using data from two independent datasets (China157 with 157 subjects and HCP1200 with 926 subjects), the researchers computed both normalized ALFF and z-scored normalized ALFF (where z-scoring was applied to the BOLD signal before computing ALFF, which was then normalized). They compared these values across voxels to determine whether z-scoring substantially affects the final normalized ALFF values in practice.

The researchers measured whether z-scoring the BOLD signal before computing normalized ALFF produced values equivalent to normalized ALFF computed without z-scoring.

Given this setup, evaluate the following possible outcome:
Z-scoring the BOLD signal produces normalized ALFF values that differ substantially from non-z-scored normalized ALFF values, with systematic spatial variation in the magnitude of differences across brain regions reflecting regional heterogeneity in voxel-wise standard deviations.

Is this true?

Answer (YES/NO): YES